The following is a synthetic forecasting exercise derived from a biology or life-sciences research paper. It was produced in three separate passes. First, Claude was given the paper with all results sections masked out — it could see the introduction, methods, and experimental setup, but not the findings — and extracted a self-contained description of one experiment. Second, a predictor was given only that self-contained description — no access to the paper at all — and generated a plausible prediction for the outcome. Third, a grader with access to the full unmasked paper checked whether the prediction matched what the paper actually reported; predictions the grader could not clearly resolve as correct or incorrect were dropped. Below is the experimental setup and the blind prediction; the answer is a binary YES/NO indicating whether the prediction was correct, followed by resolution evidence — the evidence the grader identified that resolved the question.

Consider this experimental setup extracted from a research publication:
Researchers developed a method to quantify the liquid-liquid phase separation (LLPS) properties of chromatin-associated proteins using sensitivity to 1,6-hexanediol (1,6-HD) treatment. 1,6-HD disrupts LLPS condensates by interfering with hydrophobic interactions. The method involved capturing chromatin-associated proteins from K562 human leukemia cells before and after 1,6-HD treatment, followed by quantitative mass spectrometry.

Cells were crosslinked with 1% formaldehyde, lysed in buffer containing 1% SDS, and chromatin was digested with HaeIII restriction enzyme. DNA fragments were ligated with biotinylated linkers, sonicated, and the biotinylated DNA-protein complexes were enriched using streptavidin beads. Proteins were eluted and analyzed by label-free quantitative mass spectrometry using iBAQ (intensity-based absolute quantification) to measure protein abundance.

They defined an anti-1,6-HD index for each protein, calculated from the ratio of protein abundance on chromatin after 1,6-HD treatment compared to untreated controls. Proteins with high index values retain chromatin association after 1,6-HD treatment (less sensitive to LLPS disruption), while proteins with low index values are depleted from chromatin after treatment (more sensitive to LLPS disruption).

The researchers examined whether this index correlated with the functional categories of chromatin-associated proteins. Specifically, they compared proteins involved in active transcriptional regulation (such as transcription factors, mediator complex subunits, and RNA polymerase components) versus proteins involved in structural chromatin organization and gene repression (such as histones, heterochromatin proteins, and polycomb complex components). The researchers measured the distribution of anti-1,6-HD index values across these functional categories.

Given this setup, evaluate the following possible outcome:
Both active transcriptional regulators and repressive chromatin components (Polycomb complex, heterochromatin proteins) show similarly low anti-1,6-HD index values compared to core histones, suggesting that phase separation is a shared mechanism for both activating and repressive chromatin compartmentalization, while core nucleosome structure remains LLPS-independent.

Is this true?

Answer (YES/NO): NO